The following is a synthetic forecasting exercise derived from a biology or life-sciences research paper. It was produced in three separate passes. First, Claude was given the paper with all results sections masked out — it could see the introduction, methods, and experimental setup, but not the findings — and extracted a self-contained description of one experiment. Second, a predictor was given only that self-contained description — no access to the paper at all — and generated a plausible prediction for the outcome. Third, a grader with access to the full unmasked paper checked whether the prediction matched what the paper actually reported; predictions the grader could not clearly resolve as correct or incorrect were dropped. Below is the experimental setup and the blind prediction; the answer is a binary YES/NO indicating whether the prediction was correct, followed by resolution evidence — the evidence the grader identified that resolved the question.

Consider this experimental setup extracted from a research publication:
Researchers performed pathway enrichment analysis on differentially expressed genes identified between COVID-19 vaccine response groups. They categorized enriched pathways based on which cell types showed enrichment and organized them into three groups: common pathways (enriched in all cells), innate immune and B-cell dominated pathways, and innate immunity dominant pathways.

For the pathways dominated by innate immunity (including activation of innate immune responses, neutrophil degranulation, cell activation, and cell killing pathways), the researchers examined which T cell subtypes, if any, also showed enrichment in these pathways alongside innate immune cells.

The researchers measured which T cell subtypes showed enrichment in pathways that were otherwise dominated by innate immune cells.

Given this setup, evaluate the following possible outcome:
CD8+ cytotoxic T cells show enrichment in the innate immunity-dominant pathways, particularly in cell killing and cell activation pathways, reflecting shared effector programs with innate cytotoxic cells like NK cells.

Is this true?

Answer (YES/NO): YES